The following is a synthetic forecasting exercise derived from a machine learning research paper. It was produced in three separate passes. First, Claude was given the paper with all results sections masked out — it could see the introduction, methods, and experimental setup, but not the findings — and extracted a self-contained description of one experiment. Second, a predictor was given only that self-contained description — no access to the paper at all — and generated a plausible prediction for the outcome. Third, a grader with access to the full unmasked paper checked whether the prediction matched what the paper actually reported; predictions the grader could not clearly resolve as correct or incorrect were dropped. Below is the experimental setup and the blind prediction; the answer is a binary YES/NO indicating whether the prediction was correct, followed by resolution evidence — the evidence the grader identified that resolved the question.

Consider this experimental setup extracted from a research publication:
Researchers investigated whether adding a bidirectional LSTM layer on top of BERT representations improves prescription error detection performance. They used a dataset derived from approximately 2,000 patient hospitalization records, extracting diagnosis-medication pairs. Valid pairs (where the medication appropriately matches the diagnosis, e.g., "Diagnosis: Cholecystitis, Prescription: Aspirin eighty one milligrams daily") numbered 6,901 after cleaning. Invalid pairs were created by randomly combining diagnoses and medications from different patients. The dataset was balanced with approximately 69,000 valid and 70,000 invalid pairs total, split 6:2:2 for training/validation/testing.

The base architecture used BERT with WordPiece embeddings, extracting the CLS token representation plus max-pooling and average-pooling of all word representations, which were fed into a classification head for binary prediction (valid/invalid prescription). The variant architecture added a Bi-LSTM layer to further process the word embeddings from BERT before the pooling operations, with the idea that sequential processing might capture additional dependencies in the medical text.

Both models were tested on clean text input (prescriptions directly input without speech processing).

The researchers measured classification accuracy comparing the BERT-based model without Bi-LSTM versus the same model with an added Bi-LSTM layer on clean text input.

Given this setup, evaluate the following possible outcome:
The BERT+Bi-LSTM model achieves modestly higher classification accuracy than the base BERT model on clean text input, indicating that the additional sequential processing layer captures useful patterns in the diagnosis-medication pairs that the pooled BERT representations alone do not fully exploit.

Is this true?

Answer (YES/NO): NO